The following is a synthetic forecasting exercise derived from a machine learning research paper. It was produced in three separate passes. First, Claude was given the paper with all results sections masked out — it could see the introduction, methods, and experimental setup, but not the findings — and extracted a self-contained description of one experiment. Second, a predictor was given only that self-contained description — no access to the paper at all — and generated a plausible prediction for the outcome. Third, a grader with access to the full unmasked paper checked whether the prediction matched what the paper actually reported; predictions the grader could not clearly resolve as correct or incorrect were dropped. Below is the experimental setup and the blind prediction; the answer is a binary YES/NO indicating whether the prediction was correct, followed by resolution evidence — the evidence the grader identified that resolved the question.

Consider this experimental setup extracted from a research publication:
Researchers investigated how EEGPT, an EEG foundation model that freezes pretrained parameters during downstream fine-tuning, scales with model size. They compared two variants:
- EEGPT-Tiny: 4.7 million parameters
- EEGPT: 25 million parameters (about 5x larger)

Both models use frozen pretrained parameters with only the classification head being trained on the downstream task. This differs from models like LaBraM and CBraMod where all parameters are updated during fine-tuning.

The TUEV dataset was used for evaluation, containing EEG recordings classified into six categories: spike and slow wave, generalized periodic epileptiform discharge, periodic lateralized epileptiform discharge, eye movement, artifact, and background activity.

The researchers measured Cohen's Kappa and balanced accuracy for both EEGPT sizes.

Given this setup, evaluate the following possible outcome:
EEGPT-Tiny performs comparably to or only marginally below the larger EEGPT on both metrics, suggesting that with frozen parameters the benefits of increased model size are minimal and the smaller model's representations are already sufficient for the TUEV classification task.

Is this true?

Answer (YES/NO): NO